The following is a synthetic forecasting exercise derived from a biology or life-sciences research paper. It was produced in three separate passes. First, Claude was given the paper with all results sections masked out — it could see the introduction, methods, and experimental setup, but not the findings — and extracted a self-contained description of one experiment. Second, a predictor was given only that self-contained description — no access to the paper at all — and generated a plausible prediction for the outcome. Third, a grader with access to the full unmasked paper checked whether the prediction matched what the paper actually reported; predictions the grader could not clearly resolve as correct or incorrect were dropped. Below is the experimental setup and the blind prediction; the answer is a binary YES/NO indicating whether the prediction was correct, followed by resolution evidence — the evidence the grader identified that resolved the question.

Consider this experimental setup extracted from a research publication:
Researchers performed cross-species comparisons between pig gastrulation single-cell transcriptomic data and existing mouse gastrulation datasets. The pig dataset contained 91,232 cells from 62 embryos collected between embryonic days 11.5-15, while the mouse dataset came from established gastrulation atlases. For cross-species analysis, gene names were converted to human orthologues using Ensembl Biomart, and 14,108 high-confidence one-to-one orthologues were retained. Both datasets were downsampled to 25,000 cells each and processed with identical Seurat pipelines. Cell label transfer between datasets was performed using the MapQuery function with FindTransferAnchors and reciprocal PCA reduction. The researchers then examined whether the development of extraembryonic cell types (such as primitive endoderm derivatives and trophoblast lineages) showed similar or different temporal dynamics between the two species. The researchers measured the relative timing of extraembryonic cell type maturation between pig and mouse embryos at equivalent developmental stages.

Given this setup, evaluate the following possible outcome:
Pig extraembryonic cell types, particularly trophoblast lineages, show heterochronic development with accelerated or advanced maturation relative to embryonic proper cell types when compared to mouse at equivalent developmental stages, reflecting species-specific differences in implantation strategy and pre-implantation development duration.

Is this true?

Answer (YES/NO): NO